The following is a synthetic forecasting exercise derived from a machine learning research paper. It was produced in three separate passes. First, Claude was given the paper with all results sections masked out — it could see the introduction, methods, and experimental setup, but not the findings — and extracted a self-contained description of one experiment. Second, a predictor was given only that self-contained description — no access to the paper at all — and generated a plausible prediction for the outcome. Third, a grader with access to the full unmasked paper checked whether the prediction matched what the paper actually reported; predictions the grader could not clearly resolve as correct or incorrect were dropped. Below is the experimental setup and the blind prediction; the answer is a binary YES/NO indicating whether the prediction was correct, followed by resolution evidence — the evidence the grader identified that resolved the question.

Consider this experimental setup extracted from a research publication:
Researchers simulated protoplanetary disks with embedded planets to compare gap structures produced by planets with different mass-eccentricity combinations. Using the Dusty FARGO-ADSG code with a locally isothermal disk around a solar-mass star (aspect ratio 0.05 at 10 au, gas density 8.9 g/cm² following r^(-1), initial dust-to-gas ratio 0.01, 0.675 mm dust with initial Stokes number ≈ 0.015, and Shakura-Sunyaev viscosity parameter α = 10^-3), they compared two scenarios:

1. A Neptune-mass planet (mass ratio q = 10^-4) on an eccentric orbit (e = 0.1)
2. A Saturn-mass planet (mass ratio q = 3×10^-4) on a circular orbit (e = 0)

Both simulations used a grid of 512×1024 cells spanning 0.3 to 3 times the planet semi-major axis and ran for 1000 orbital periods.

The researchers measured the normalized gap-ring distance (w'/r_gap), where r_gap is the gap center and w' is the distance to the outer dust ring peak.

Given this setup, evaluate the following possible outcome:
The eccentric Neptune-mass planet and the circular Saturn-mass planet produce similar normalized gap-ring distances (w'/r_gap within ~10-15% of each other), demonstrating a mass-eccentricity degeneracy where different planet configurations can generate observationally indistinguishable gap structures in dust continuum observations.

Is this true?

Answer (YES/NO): YES